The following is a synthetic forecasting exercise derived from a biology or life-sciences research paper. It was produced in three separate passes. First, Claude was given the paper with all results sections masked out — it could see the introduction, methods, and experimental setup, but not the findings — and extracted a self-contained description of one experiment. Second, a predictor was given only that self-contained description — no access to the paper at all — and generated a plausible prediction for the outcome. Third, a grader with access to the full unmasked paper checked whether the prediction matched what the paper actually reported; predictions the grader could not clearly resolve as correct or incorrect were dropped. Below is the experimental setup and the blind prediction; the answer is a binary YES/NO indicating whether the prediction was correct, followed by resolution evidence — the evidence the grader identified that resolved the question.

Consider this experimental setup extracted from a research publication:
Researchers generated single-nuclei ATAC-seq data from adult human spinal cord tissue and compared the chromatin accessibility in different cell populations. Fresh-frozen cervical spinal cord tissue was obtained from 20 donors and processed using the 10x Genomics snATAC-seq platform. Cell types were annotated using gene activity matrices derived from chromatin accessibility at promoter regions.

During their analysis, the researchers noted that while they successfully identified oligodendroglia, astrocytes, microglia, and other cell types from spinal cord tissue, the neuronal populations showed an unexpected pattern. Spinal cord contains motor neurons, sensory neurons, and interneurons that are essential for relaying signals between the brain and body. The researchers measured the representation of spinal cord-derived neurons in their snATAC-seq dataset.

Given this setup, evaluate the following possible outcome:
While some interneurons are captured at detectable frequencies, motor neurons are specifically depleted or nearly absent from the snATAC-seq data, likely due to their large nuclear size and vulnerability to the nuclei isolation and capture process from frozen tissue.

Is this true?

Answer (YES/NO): NO